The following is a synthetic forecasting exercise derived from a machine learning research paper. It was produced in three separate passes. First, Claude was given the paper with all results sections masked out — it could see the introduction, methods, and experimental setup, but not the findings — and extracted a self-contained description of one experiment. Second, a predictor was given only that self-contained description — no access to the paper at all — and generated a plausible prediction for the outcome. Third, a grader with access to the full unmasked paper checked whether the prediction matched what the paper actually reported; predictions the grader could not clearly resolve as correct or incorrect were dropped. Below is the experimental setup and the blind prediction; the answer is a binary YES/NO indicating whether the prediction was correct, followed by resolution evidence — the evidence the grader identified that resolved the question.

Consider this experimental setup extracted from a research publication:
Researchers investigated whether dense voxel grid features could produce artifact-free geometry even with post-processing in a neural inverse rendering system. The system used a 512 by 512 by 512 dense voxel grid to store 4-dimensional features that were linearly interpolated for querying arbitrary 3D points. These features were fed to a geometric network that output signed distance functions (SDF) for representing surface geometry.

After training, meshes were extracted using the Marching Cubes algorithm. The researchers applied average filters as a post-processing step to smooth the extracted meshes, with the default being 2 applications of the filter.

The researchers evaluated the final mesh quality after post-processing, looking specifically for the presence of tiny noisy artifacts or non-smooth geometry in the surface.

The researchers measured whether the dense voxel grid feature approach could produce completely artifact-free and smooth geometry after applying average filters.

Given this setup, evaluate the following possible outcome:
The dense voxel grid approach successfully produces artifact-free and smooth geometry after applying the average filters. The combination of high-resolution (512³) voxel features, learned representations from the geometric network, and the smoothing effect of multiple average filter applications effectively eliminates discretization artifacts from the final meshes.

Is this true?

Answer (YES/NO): NO